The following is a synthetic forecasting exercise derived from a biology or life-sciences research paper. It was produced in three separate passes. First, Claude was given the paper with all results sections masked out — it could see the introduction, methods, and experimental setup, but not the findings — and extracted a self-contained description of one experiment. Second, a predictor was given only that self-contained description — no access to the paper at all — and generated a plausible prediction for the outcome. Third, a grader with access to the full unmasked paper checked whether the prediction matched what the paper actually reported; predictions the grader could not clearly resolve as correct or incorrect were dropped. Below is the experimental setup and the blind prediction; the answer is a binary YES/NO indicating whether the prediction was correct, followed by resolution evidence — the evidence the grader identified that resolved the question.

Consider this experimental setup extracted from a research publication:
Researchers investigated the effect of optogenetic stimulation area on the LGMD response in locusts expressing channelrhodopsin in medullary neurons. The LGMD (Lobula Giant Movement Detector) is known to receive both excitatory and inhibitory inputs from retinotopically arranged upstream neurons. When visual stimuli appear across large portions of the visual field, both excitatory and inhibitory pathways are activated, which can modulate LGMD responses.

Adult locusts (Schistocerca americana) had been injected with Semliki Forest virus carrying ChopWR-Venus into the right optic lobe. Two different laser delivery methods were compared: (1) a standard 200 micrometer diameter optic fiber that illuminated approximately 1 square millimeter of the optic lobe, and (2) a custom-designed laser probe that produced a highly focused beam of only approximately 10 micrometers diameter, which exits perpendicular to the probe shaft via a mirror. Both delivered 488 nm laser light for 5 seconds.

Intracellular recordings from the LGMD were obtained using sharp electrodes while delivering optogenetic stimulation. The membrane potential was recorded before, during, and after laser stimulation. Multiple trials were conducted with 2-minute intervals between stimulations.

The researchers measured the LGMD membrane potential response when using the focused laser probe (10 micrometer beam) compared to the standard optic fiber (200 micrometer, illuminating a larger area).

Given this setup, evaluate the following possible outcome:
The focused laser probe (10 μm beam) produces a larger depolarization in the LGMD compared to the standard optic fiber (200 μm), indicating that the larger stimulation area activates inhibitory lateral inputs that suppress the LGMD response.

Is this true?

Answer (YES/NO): NO